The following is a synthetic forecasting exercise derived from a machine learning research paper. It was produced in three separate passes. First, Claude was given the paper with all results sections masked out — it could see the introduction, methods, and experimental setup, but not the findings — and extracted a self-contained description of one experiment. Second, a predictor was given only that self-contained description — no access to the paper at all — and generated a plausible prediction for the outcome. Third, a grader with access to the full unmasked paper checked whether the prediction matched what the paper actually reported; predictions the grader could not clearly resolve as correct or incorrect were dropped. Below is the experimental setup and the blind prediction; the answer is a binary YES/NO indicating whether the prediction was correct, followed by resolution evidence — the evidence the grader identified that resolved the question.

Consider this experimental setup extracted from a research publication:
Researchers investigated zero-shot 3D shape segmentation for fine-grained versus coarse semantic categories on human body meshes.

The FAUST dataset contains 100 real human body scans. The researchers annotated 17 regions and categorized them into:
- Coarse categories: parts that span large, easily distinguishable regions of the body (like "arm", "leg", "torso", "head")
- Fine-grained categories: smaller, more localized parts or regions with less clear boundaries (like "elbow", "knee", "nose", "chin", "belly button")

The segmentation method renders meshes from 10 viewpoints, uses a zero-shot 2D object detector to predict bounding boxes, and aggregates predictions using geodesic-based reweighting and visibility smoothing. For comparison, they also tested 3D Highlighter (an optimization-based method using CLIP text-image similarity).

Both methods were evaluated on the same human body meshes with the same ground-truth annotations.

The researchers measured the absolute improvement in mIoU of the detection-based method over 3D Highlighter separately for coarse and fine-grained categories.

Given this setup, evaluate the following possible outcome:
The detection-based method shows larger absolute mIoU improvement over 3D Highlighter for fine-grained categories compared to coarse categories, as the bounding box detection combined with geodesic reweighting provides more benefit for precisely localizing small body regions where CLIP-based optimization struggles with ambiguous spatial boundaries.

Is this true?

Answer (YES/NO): NO